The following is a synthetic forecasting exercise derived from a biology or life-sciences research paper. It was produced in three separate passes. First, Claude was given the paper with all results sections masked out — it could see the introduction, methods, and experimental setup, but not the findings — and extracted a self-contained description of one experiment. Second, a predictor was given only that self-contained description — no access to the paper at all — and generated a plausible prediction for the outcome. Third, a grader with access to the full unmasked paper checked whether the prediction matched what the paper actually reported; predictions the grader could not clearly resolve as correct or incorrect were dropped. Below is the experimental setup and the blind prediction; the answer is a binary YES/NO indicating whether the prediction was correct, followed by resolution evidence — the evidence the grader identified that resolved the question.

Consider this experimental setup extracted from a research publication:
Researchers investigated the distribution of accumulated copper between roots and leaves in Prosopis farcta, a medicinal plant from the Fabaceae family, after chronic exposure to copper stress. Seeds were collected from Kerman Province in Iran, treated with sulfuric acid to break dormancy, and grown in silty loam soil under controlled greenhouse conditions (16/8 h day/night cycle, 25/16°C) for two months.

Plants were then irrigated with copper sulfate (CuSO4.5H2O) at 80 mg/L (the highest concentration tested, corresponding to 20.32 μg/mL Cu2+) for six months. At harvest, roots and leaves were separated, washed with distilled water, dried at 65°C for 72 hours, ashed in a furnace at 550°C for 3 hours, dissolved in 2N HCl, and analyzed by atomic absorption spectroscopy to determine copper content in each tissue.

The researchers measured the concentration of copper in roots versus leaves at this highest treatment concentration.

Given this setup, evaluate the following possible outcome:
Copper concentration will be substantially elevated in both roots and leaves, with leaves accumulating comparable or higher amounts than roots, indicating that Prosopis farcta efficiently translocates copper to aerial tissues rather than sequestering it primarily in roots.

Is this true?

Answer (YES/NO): YES